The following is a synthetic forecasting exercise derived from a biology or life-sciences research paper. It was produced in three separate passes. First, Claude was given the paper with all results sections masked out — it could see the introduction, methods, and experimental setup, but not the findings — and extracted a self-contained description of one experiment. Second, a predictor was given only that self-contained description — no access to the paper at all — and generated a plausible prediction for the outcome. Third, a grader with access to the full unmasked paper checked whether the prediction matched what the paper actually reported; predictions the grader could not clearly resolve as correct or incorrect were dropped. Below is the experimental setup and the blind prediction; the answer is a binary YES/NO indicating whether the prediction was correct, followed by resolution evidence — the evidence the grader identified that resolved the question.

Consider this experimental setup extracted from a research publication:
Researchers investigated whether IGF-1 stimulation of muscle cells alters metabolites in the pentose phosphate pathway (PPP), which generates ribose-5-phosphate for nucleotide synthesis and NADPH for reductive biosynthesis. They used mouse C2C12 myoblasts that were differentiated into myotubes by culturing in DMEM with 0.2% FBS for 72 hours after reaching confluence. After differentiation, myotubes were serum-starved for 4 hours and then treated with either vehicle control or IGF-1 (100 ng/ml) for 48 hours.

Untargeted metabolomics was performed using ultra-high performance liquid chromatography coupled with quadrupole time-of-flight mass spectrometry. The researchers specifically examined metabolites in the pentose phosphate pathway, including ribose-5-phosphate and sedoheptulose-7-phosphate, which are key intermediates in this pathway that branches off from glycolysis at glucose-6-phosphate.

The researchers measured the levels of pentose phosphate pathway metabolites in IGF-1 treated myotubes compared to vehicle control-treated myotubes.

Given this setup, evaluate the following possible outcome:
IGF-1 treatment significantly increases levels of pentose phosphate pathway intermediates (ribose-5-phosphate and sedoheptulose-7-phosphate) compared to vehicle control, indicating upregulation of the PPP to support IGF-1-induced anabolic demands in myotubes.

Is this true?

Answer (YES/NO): NO